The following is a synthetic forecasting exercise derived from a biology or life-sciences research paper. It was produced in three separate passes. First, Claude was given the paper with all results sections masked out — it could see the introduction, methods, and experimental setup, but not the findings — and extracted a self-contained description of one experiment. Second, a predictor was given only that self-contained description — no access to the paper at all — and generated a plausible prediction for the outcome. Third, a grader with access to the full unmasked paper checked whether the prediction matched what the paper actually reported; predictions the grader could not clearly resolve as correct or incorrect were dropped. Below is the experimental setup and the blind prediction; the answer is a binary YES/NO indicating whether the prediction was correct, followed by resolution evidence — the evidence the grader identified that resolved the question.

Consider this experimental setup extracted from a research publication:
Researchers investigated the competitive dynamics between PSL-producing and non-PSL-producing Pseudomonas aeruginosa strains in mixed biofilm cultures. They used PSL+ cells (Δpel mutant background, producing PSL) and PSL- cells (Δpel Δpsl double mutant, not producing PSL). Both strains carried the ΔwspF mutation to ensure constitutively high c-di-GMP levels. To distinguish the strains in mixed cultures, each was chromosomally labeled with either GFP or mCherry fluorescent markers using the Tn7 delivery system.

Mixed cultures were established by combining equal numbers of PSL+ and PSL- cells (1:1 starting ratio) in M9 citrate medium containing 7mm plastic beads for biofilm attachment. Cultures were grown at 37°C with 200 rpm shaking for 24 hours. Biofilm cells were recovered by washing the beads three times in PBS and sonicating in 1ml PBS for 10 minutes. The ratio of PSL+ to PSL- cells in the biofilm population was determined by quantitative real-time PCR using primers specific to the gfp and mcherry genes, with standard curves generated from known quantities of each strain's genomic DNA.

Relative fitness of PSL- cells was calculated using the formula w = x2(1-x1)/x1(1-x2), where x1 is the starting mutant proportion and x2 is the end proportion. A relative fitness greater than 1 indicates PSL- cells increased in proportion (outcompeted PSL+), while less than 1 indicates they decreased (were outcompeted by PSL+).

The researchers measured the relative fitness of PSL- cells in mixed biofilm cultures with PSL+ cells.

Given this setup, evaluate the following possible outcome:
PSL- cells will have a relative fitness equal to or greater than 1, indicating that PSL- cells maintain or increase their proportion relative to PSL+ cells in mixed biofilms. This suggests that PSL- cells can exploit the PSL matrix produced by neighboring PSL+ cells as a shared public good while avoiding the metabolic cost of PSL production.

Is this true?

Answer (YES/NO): NO